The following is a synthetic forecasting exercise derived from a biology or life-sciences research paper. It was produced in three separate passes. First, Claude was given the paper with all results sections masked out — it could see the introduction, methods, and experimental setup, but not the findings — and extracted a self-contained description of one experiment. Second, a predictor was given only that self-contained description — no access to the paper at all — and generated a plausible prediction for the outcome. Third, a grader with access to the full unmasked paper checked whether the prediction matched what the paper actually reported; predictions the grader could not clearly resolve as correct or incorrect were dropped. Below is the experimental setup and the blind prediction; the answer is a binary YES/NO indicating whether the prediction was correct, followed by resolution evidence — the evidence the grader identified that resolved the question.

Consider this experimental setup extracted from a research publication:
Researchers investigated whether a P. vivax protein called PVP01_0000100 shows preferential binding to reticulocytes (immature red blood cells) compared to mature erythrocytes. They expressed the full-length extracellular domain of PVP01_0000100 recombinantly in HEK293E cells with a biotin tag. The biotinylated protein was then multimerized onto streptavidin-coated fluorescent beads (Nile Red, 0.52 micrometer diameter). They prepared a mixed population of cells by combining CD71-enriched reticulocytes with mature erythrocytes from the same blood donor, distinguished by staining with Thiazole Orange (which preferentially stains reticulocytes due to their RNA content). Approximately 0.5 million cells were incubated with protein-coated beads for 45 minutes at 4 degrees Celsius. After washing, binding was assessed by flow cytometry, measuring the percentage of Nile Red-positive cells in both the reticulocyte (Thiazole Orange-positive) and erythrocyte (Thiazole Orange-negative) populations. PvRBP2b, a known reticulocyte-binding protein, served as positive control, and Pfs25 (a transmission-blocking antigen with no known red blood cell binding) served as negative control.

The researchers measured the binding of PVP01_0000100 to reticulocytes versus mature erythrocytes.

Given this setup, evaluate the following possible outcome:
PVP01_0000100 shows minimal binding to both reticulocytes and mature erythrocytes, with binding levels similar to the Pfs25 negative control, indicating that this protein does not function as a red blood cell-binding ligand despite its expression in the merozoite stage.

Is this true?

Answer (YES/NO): NO